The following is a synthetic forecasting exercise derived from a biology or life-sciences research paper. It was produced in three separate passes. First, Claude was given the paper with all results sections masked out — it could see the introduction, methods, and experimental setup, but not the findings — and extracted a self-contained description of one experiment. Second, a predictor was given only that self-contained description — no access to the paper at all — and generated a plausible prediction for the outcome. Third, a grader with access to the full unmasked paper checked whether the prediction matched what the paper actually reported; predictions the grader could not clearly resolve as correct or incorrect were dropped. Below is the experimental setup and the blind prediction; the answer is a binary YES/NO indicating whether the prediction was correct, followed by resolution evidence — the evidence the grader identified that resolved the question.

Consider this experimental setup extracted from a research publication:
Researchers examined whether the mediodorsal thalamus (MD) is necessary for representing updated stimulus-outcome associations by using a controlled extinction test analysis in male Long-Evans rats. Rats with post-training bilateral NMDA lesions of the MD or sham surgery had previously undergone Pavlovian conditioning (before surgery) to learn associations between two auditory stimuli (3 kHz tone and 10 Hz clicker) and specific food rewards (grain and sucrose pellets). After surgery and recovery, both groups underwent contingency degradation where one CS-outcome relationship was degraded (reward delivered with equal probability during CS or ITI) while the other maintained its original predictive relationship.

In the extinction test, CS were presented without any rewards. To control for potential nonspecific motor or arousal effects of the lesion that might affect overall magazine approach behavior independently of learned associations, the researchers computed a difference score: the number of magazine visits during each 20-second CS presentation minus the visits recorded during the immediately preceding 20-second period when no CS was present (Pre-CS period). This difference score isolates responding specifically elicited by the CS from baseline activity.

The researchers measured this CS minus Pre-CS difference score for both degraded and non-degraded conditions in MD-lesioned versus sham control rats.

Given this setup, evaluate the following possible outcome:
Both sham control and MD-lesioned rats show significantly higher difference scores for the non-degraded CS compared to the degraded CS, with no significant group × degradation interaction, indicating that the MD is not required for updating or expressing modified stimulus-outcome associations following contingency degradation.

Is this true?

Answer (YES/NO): NO